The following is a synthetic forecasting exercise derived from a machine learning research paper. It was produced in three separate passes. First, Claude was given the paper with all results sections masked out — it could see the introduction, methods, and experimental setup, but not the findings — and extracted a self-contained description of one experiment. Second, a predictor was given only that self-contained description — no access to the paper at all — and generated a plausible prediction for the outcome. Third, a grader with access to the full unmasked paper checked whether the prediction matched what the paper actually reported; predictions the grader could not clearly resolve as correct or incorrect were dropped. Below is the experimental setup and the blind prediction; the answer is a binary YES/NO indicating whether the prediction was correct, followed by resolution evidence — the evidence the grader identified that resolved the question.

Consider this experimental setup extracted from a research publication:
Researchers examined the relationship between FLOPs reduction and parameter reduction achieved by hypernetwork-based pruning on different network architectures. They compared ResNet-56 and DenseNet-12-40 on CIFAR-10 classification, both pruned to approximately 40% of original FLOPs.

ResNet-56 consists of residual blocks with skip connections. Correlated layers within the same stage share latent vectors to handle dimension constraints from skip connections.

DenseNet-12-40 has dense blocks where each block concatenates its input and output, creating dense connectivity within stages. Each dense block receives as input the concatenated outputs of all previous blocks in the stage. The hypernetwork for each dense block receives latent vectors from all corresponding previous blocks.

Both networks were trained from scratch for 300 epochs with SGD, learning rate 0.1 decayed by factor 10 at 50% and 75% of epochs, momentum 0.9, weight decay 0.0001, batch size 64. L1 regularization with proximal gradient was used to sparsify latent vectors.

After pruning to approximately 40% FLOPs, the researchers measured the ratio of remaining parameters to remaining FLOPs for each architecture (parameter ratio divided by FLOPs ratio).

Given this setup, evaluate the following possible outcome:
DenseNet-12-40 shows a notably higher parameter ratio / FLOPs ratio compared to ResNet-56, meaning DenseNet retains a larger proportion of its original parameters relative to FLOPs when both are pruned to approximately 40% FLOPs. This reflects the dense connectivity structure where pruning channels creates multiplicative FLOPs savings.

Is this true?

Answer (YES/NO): YES